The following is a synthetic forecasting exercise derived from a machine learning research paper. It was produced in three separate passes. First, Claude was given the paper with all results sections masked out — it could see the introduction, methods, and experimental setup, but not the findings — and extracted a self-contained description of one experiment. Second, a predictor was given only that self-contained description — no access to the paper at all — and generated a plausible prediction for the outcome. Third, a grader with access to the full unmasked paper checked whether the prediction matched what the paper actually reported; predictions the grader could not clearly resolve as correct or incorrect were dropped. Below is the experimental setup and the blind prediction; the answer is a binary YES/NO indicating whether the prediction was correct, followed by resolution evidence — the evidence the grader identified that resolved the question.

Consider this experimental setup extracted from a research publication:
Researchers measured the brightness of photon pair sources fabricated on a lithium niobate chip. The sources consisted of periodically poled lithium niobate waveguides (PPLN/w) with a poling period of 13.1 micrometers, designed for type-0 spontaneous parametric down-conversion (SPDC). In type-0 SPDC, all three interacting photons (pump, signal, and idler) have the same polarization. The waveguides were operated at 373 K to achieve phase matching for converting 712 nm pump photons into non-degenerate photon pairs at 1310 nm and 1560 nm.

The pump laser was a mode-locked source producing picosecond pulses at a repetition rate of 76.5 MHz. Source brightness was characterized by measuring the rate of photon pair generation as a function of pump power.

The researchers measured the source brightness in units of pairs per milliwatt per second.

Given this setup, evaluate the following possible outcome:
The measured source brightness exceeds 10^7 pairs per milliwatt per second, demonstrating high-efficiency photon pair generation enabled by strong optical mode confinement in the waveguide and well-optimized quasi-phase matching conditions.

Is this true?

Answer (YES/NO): YES